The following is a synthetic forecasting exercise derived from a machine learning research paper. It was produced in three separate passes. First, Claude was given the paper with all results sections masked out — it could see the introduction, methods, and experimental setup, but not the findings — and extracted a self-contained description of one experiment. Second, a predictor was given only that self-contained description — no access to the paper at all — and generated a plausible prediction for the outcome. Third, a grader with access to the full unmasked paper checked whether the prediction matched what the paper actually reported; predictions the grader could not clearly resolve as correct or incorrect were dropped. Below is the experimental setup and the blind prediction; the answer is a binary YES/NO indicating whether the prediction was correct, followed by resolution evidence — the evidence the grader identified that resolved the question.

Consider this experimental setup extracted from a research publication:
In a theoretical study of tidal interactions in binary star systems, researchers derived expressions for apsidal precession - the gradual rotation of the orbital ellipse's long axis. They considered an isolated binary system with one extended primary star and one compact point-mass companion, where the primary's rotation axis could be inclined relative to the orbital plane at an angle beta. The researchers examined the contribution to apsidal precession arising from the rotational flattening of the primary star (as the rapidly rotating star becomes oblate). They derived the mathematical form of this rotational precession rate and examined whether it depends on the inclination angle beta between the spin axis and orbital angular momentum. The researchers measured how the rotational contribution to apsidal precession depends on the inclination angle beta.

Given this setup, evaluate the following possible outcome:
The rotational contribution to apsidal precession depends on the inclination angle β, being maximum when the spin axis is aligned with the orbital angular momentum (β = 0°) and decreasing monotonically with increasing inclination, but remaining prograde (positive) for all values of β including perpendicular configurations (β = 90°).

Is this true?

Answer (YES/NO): NO